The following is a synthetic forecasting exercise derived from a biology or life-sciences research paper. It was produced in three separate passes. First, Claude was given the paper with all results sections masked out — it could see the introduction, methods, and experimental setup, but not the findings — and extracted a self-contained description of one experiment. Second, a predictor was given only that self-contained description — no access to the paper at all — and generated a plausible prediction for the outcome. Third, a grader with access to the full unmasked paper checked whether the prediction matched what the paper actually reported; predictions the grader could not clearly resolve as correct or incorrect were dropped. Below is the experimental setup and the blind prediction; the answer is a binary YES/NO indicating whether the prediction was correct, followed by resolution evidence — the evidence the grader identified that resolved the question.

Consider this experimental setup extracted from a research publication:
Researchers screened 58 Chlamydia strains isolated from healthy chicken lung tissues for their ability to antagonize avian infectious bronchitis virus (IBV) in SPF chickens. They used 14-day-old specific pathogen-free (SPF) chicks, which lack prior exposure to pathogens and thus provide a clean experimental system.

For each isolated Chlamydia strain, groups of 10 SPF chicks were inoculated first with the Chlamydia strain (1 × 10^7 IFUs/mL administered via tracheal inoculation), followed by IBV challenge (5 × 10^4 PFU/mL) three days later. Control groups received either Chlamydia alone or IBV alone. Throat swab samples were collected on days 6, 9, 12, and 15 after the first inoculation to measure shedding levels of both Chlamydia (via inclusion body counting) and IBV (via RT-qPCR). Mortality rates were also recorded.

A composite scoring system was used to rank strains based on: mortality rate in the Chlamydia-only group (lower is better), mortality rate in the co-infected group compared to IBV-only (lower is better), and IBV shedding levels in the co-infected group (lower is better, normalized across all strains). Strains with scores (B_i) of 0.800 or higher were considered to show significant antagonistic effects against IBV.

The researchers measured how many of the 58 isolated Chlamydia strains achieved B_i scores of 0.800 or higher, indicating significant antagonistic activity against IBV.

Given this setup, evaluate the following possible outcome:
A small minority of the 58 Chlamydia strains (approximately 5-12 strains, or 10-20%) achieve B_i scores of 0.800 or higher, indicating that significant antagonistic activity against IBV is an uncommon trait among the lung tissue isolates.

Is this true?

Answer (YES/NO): YES